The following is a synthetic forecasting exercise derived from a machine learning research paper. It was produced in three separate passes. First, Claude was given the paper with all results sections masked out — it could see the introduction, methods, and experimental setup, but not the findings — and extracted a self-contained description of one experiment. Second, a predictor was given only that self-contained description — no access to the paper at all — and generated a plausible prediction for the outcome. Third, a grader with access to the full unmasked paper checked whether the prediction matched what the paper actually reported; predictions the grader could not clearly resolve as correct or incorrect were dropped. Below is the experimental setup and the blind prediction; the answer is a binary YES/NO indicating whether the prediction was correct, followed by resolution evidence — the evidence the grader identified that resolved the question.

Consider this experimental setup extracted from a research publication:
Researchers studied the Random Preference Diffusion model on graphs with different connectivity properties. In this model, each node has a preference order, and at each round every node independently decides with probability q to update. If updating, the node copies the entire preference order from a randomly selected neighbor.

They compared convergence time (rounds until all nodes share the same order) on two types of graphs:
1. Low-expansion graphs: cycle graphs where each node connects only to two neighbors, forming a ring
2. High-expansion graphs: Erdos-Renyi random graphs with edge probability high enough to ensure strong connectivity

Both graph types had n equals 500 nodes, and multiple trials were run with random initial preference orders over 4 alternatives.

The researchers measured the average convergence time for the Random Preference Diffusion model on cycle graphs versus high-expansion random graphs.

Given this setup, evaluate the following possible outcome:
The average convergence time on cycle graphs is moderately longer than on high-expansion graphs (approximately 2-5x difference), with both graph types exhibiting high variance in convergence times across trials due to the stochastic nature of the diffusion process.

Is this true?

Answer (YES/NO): NO